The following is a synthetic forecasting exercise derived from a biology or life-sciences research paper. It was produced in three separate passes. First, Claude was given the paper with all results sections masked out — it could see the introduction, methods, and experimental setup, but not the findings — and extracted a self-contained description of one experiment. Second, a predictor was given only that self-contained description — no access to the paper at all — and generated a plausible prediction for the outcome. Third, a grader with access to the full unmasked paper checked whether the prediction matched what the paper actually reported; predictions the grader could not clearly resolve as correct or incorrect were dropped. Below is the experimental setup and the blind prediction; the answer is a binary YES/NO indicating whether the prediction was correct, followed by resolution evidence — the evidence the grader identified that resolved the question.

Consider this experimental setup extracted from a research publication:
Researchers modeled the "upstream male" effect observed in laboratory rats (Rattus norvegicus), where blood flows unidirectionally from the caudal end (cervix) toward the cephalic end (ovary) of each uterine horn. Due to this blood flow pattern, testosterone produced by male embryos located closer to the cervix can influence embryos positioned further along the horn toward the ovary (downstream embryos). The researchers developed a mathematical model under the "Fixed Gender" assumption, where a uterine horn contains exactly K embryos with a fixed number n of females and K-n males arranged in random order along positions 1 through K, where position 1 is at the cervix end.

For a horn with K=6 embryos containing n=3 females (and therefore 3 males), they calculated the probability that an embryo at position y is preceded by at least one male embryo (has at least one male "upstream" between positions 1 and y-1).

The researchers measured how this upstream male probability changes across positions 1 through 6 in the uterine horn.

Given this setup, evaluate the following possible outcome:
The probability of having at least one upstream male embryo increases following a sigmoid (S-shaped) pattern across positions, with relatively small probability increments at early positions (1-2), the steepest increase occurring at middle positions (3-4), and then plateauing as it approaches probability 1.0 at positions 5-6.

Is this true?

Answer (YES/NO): NO